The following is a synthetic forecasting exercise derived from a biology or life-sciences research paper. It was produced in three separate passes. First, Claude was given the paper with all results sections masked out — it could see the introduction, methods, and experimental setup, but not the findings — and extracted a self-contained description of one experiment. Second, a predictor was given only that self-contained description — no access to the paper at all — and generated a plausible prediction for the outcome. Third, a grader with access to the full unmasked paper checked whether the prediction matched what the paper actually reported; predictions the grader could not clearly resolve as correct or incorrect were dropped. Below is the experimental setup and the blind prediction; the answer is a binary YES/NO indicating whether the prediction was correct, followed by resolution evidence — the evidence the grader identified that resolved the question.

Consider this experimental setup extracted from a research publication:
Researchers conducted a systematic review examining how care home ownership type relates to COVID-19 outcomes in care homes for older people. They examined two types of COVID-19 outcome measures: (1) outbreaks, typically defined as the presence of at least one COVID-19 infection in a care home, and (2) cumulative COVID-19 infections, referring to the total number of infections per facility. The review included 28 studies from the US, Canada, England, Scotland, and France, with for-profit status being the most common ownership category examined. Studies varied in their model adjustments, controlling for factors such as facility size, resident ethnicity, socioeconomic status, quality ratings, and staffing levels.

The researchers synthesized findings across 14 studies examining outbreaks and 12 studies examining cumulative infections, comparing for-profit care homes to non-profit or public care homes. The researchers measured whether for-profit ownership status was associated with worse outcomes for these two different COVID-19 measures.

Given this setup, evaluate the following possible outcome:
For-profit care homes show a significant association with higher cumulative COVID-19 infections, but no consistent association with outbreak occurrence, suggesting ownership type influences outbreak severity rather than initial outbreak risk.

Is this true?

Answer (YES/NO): YES